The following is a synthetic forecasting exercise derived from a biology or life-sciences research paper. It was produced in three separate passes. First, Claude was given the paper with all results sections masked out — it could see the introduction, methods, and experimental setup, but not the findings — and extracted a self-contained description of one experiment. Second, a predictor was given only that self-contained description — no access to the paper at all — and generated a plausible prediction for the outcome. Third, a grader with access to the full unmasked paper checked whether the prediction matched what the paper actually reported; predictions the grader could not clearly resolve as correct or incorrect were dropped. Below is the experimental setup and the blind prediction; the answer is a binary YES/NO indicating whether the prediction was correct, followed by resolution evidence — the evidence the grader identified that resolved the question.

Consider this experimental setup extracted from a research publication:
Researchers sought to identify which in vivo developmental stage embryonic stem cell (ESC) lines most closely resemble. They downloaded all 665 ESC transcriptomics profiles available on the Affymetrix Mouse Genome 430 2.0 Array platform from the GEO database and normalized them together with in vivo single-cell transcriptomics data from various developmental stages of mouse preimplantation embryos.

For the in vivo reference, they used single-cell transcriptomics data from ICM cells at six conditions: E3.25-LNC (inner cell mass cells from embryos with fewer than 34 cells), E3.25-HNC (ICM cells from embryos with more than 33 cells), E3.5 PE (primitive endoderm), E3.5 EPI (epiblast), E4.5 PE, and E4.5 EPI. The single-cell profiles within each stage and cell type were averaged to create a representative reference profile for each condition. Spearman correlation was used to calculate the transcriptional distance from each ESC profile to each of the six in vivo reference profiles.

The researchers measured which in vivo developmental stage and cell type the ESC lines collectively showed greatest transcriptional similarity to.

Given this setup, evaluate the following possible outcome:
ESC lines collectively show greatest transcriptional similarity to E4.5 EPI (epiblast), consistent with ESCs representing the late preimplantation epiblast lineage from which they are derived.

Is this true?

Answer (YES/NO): NO